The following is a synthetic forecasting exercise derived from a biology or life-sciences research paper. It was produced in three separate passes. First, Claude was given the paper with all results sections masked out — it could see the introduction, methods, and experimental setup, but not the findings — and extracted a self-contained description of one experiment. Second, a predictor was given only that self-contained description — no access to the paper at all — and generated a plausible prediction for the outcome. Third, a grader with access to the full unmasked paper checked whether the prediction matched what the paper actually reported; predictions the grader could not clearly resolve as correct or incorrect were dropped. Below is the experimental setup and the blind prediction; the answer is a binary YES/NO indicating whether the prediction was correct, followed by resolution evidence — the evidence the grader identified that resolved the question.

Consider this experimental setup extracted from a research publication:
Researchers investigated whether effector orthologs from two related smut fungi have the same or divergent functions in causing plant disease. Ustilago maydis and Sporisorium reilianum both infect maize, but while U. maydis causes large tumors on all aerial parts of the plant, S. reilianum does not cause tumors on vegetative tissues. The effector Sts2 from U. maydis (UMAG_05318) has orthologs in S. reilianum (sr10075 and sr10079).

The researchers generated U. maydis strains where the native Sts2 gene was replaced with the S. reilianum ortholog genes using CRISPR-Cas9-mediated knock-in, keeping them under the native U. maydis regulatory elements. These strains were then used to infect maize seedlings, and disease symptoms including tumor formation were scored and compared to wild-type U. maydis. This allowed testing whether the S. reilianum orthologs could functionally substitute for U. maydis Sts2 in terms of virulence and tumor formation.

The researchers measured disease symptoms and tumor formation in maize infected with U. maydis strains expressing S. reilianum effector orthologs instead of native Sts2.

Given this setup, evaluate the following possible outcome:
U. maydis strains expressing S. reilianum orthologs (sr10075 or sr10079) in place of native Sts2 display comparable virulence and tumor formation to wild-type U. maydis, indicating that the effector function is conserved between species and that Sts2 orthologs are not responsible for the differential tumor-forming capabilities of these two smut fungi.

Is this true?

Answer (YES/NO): NO